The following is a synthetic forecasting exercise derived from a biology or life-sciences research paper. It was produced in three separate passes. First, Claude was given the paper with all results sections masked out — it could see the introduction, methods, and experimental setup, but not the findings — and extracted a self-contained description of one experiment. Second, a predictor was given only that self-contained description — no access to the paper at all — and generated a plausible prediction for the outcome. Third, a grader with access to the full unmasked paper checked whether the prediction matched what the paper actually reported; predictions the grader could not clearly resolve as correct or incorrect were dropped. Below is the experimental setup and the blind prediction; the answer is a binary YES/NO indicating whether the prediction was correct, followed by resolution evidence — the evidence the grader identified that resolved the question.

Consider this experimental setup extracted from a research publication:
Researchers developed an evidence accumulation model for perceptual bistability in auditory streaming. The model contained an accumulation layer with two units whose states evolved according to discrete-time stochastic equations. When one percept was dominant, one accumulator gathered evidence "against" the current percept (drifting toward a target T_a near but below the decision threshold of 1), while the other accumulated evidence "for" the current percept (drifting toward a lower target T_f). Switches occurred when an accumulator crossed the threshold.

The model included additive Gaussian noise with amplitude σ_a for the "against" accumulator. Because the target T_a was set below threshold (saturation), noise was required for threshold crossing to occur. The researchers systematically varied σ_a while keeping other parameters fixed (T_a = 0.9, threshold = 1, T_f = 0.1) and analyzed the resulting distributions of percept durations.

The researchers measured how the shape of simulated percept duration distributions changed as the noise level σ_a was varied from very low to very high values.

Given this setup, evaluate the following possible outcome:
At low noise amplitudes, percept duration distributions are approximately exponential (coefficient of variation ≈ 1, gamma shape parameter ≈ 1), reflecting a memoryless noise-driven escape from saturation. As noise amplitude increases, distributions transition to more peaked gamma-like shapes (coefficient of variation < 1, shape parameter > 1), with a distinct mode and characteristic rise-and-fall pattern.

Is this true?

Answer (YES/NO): NO